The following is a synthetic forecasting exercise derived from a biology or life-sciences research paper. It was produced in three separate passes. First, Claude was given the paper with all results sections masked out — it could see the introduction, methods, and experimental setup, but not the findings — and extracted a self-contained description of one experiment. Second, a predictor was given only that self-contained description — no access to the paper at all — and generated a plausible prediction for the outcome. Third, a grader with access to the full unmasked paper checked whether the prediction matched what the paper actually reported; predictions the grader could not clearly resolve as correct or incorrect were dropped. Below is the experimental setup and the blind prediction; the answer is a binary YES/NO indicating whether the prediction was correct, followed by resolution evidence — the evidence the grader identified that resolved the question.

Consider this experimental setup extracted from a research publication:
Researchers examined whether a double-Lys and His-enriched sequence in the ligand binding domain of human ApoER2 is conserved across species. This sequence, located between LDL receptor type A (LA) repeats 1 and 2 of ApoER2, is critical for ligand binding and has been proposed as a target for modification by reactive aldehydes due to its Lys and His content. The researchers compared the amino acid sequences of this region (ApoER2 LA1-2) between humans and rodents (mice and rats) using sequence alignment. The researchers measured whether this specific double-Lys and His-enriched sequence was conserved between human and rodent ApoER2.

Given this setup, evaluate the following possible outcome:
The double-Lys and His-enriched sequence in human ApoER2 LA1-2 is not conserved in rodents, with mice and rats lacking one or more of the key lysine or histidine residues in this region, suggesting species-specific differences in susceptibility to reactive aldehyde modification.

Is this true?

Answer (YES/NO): YES